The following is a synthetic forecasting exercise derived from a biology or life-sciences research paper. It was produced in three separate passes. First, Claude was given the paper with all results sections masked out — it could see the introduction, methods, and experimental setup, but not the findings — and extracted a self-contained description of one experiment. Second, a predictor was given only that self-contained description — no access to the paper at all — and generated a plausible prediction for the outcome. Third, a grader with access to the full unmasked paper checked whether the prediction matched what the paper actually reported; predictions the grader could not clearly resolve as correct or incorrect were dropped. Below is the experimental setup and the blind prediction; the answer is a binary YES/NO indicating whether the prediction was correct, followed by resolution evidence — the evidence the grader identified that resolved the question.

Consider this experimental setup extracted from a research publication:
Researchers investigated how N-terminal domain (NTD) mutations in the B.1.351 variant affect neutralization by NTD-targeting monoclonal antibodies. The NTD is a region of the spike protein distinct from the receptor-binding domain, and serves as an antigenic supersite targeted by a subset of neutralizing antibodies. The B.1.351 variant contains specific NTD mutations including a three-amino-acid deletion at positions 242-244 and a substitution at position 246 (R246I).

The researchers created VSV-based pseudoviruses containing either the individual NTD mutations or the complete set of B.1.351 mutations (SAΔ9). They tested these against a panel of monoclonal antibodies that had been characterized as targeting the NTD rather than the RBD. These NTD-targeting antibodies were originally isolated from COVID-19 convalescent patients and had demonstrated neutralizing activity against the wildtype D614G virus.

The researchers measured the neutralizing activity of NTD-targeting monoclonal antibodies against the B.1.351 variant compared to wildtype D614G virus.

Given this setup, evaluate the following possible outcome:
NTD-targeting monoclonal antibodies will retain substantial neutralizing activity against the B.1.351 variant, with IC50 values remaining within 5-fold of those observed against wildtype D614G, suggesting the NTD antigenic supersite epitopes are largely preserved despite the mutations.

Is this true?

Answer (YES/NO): NO